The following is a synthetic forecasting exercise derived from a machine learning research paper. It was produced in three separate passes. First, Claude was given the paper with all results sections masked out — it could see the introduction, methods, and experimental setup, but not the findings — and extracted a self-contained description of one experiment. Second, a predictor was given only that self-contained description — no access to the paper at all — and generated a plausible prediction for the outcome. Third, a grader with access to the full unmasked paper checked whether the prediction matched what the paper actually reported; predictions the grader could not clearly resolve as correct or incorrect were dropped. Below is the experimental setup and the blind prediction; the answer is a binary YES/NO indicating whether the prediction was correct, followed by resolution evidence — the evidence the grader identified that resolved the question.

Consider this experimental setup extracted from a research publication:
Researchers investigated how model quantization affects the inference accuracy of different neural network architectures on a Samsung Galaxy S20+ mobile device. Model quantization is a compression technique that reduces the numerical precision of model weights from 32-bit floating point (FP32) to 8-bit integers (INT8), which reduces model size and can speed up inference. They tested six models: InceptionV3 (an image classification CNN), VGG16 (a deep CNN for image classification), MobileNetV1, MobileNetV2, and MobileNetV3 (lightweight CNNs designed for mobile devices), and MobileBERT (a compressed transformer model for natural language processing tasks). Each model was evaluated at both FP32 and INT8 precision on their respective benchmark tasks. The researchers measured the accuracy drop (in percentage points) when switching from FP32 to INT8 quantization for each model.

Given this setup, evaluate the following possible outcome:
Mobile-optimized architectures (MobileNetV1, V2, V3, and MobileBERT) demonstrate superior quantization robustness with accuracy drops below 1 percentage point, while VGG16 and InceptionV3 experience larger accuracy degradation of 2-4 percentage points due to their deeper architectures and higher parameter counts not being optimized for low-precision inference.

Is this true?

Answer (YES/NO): NO